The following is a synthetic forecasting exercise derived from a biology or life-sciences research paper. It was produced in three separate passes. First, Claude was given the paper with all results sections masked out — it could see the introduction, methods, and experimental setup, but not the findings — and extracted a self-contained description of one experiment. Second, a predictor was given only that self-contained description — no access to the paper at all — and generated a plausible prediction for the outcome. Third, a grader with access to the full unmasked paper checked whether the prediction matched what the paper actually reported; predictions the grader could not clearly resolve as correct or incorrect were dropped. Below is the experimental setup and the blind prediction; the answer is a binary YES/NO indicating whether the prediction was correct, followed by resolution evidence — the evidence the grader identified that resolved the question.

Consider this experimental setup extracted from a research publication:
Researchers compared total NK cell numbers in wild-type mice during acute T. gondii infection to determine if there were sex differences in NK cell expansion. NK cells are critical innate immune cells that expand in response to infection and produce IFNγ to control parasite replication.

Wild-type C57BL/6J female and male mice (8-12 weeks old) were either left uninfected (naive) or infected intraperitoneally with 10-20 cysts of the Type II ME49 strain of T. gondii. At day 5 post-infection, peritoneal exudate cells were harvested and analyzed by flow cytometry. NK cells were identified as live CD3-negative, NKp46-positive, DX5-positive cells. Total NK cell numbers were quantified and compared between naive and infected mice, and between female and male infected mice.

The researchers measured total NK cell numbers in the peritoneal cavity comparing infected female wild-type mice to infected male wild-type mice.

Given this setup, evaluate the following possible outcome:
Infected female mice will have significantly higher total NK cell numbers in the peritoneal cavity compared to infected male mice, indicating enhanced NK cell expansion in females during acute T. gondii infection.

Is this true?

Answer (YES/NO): NO